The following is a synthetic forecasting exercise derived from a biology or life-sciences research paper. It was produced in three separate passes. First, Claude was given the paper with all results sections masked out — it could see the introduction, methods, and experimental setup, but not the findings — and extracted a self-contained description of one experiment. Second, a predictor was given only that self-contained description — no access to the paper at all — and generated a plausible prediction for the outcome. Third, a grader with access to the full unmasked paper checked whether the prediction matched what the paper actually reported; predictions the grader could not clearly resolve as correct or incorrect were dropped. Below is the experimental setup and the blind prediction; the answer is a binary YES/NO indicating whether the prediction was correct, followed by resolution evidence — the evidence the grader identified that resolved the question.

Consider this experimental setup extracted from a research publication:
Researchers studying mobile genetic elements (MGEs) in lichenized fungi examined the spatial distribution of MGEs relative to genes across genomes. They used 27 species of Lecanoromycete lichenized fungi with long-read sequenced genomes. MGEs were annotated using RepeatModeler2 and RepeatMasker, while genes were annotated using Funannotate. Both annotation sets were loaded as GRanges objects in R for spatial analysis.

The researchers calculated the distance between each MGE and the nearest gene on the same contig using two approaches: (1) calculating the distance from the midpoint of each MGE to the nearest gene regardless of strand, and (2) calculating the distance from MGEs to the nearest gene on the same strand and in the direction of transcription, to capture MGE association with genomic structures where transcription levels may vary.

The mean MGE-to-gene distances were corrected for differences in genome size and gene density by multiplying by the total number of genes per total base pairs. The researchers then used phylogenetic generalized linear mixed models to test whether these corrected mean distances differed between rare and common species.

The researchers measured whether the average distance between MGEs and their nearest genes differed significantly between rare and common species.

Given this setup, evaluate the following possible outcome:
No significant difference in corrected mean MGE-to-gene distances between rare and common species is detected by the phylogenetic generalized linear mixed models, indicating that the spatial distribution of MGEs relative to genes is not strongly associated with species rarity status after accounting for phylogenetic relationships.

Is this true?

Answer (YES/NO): YES